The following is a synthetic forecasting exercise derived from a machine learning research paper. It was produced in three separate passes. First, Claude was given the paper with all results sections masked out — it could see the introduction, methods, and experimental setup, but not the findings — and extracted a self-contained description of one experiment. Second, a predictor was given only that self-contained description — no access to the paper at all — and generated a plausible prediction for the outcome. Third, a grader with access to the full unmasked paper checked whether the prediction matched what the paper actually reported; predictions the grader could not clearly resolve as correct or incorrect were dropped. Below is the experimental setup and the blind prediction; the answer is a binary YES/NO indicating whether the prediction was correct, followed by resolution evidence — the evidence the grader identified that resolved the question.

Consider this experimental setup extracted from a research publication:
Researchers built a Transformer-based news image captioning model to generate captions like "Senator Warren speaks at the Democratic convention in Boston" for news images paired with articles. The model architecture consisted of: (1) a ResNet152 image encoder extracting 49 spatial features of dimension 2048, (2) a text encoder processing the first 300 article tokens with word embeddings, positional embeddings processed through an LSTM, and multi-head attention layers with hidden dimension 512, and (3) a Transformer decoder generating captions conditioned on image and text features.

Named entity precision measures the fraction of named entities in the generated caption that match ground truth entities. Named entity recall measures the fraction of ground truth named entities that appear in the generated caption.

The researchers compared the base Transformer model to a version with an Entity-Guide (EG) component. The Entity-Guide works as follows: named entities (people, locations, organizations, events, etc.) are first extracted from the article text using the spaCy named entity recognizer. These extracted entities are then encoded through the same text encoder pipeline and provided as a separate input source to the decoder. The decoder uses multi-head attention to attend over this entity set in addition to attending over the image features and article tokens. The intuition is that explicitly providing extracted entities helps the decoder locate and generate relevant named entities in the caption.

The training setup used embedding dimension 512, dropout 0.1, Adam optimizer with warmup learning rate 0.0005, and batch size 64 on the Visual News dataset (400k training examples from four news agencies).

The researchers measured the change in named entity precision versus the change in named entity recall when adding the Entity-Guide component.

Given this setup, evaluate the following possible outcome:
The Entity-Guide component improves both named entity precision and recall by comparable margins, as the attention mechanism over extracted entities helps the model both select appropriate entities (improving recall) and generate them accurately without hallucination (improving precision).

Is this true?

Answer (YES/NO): YES